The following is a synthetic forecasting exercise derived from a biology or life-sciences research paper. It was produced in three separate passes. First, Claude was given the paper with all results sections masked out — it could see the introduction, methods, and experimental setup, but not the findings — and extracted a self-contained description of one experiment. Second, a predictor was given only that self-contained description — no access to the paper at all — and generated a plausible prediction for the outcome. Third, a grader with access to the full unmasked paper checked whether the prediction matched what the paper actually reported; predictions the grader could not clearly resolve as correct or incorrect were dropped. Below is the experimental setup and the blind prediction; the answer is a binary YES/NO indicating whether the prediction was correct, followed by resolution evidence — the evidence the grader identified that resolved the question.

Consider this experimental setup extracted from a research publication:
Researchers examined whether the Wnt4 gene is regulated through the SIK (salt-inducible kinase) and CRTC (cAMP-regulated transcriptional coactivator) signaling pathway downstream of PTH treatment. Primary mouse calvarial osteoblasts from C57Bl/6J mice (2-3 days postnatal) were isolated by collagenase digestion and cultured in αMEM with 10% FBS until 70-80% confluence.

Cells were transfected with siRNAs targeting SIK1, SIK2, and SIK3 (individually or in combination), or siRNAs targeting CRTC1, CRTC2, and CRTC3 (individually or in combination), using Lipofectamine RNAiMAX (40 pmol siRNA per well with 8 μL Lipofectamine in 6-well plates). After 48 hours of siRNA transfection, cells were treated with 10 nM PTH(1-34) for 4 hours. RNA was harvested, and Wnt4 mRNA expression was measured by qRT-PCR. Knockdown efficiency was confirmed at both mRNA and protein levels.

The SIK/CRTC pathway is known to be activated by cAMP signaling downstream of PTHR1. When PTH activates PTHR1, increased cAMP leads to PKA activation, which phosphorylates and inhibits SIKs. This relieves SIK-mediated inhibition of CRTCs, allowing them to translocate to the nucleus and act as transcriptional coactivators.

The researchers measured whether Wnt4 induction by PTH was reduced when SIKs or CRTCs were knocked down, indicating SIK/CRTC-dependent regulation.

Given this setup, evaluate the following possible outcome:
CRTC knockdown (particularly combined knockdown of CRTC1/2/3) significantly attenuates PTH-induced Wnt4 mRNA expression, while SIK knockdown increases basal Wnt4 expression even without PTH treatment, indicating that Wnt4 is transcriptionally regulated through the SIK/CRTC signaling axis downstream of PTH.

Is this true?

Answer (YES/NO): NO